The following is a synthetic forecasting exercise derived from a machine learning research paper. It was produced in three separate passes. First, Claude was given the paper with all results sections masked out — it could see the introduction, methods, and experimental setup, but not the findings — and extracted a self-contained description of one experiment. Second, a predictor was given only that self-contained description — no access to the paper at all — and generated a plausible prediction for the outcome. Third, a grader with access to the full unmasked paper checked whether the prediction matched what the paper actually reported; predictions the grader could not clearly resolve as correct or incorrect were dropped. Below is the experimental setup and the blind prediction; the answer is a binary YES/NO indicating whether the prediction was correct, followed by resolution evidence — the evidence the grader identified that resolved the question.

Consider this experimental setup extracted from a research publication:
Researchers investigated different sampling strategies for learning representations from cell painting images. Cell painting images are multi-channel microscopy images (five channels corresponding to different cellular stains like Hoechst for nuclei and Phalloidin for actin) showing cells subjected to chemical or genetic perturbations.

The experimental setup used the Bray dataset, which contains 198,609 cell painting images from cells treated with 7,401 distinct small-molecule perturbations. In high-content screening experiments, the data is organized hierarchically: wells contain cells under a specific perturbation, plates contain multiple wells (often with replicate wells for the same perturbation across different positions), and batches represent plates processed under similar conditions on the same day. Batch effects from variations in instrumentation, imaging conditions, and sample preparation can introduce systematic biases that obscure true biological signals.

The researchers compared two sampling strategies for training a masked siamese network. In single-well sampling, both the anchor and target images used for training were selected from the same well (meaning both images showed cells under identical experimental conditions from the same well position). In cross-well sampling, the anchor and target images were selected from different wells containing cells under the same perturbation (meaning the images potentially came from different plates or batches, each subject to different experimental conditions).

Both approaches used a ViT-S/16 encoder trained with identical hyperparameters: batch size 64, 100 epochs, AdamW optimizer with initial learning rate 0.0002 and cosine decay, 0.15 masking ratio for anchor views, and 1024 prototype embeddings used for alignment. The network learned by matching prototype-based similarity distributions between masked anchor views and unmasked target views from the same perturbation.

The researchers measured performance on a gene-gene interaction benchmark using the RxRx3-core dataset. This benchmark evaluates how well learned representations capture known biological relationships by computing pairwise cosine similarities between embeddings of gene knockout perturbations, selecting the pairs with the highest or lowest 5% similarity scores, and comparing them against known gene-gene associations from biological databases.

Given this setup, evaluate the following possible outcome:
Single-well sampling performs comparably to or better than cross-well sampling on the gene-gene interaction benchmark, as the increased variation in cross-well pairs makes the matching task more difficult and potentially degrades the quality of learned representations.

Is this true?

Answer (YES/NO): NO